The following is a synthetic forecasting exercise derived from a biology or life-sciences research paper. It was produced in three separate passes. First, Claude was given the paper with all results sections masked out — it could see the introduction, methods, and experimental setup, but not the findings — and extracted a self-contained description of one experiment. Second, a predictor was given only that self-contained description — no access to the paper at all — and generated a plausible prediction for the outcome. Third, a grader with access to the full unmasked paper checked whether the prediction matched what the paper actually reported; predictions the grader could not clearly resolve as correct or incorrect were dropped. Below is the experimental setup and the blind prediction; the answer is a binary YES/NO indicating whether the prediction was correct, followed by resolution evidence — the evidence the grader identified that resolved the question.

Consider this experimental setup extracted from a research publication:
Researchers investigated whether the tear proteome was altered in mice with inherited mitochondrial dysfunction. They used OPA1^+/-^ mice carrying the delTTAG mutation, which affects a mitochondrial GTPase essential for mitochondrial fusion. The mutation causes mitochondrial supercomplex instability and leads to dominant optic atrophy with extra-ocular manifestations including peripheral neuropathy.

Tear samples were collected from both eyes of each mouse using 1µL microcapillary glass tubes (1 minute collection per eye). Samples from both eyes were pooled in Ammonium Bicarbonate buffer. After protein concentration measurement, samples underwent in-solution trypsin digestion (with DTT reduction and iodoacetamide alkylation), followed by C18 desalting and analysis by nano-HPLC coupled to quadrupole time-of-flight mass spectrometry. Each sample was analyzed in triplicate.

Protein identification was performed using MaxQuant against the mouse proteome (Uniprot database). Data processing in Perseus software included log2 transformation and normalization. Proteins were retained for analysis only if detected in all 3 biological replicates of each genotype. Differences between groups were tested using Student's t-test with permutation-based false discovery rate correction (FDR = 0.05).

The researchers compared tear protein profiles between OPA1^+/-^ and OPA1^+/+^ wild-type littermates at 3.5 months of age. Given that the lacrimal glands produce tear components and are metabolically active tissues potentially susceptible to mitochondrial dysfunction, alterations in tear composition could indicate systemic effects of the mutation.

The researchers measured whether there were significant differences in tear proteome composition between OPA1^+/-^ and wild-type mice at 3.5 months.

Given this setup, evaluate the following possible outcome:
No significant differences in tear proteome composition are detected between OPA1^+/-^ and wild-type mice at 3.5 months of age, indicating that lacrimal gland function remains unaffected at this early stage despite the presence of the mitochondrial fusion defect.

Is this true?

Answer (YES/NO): YES